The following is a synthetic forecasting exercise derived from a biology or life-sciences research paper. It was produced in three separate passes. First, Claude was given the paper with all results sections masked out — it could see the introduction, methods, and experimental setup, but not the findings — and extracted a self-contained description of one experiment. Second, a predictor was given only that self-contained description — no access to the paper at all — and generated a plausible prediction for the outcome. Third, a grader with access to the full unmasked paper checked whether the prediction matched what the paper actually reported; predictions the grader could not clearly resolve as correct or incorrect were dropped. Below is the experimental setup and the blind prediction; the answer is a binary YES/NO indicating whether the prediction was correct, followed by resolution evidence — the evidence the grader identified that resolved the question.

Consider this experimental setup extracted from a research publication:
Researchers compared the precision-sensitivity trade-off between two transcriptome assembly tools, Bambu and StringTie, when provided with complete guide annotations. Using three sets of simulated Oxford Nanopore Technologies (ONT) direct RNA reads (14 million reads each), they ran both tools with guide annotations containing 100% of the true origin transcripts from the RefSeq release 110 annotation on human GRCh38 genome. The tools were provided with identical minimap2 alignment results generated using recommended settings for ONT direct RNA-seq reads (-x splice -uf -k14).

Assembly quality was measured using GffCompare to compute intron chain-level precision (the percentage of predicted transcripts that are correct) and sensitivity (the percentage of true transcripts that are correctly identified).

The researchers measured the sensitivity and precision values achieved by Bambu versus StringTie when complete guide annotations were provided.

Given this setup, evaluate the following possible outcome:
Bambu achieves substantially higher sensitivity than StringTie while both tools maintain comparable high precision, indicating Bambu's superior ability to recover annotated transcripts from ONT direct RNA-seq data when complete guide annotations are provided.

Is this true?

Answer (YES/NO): NO